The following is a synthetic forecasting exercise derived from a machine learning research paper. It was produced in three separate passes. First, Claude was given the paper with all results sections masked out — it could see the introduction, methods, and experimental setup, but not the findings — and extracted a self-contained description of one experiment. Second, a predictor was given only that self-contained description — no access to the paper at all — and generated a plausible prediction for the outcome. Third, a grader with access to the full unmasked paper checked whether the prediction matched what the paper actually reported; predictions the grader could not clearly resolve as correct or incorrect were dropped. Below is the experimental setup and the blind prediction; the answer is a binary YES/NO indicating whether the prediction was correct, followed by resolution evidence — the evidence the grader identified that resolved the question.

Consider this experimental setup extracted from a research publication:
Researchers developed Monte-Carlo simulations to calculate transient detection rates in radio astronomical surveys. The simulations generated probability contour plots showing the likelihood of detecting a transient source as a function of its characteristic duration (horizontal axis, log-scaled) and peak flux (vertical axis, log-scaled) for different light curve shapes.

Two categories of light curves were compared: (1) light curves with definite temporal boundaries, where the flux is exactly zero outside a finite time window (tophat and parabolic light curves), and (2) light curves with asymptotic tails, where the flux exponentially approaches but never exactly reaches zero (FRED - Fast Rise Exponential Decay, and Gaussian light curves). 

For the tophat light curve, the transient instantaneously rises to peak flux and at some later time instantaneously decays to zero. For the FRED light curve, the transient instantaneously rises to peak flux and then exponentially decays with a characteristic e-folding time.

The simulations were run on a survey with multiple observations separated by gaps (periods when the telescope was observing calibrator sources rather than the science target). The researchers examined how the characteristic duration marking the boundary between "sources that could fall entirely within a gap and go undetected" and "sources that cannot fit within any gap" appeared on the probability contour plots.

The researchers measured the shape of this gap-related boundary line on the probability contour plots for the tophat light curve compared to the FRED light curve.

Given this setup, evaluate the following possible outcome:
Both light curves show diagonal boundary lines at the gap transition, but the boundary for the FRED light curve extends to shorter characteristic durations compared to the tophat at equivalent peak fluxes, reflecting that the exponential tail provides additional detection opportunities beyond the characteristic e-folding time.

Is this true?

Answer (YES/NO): NO